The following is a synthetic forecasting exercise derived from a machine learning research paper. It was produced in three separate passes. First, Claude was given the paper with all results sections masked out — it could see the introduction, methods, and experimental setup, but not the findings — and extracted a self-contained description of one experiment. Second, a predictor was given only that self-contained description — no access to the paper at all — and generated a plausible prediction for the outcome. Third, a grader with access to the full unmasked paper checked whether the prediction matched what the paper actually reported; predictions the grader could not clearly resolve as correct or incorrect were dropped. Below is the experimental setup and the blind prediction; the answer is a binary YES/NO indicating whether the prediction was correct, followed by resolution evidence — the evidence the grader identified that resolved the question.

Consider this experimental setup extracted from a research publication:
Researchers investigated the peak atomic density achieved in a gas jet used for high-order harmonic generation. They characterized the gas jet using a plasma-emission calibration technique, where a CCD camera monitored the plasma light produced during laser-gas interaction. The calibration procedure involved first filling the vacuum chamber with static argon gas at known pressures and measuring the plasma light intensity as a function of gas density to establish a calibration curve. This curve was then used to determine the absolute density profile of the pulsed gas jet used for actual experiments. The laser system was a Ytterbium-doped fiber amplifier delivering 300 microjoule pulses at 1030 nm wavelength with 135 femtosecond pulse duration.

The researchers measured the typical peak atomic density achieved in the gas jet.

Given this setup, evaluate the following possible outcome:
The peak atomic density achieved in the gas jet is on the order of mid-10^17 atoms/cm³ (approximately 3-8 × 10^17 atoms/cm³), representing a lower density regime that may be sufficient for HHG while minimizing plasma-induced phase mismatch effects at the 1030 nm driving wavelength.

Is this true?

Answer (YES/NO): NO